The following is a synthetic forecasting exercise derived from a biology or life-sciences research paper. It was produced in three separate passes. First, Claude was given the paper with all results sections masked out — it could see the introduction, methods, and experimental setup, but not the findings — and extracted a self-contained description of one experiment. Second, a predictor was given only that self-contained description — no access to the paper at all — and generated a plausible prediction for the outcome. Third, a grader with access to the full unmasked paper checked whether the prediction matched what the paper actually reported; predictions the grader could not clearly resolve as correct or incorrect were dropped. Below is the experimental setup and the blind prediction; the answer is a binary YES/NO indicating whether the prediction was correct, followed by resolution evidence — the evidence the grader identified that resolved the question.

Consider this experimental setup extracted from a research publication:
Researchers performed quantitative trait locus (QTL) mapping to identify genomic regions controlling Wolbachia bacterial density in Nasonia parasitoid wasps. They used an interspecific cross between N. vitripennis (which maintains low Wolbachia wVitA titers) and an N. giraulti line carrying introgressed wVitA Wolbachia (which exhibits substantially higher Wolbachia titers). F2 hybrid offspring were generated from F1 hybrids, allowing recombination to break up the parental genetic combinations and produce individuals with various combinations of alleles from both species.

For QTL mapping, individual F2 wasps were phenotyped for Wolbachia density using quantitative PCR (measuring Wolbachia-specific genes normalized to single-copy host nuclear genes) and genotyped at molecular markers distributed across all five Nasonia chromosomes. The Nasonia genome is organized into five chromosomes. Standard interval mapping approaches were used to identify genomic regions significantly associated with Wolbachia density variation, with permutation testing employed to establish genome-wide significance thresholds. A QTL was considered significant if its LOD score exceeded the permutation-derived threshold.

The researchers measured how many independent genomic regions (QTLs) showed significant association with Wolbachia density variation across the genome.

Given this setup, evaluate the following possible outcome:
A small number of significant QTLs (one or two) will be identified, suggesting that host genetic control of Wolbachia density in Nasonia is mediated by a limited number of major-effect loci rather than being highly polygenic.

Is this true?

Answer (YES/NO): YES